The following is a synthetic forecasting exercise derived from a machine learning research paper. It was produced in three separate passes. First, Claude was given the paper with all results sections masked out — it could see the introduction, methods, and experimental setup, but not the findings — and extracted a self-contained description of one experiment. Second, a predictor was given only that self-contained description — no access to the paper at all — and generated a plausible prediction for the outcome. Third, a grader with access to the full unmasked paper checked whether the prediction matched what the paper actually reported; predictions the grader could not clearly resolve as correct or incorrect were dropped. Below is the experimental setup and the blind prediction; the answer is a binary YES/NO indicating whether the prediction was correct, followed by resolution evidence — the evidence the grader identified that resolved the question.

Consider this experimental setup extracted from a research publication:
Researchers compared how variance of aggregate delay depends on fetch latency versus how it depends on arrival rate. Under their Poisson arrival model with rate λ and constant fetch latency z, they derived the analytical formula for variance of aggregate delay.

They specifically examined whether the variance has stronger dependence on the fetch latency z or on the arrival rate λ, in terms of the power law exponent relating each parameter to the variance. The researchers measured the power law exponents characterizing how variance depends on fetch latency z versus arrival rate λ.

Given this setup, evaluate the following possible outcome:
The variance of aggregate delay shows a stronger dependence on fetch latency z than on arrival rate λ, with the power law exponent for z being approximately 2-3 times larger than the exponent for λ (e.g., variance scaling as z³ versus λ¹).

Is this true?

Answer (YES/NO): YES